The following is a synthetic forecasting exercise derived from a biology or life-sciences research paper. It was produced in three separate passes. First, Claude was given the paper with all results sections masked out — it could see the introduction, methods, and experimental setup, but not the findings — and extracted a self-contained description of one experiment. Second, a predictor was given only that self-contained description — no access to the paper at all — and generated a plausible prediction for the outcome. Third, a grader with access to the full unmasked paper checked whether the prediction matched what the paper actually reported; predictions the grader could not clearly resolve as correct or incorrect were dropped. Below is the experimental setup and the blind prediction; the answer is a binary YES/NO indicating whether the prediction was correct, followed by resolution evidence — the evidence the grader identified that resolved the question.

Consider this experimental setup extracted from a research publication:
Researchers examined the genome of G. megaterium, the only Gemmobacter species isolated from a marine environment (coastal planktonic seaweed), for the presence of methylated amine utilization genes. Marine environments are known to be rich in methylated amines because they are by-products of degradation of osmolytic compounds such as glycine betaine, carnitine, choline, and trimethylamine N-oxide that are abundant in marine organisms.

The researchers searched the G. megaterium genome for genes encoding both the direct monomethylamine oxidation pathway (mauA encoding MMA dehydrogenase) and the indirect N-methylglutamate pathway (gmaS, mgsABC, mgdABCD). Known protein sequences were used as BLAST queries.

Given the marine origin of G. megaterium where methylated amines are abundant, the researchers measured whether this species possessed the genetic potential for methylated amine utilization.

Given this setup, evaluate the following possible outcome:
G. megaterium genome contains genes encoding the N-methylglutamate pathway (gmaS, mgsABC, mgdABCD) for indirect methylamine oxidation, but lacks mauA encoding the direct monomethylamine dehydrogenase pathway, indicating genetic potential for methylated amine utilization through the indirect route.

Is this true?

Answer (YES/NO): NO